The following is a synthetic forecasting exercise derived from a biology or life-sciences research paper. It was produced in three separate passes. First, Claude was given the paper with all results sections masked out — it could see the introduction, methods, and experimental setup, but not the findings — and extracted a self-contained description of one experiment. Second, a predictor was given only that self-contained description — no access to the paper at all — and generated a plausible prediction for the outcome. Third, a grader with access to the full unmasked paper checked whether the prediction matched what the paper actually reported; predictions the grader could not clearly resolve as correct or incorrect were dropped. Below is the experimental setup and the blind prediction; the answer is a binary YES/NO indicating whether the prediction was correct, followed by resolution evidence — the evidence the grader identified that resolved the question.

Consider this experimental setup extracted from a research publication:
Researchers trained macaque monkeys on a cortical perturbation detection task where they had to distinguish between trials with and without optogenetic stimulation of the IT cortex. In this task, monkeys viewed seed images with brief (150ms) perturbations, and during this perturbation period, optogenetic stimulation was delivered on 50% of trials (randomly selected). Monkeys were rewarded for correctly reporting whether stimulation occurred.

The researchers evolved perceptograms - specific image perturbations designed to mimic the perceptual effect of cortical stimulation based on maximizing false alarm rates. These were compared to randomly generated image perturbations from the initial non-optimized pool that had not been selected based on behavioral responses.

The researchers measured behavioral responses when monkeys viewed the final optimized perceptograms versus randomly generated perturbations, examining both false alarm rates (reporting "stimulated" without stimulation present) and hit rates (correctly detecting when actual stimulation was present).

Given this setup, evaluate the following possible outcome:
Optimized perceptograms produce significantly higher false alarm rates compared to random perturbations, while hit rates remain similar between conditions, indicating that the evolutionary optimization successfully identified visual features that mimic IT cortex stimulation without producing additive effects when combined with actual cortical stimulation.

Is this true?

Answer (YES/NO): NO